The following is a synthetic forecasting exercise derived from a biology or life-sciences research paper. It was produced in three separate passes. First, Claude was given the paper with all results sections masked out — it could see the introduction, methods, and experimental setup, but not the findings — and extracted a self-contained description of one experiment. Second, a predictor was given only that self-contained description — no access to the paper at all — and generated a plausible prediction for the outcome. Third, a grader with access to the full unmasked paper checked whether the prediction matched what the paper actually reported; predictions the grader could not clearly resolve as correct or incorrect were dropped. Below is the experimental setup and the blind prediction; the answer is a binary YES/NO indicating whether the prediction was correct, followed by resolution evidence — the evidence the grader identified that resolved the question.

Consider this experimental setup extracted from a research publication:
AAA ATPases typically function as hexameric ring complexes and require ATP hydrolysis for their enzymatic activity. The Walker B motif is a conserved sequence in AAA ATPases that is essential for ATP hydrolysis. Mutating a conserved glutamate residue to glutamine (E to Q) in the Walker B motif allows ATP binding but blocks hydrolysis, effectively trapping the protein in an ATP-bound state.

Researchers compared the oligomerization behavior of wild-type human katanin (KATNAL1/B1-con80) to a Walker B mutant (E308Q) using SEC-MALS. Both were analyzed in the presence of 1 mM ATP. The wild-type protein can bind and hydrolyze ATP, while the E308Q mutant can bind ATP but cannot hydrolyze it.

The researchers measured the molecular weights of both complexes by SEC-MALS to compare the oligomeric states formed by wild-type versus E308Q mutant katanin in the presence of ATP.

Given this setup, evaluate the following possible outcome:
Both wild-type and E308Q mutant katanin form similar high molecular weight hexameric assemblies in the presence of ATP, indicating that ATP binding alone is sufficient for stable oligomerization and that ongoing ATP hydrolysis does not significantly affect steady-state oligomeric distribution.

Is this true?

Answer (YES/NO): NO